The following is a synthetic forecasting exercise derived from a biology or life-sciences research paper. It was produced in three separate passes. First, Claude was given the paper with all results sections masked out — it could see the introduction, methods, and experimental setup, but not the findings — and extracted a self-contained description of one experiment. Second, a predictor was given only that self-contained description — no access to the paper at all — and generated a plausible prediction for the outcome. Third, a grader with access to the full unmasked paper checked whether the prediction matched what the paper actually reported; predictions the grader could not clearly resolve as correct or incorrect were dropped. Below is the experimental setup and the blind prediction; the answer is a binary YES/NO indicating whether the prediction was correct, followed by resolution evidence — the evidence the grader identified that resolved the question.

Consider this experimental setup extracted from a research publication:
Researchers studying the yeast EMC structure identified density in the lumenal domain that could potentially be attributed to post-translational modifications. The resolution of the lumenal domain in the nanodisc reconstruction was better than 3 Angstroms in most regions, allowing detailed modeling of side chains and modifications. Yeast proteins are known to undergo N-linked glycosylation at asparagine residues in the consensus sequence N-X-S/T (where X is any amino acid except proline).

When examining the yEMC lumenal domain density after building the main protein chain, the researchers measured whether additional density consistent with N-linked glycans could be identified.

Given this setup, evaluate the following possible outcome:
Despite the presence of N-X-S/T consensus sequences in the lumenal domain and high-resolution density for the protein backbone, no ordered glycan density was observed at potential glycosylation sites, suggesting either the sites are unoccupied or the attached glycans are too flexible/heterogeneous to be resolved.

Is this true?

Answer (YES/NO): NO